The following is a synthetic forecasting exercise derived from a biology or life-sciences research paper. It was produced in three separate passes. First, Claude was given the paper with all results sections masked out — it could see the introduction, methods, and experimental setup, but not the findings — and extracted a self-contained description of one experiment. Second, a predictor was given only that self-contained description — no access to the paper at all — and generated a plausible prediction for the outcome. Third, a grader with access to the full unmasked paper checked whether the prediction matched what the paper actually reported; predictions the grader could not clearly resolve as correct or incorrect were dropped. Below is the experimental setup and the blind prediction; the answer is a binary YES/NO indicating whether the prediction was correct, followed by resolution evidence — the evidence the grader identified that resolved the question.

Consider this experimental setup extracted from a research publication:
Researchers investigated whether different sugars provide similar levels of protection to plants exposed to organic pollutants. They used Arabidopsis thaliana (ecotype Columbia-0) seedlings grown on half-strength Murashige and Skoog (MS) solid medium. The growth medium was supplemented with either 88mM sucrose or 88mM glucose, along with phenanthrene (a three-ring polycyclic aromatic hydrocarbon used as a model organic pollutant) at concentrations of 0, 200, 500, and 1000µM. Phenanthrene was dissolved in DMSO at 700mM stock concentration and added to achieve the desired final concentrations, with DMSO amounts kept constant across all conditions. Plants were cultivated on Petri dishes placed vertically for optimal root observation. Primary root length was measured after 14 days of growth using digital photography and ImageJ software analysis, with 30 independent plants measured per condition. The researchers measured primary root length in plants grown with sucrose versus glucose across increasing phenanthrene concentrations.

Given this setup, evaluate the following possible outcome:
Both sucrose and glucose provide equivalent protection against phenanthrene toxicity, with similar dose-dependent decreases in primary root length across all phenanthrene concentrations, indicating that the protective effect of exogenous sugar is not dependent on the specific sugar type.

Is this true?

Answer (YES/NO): NO